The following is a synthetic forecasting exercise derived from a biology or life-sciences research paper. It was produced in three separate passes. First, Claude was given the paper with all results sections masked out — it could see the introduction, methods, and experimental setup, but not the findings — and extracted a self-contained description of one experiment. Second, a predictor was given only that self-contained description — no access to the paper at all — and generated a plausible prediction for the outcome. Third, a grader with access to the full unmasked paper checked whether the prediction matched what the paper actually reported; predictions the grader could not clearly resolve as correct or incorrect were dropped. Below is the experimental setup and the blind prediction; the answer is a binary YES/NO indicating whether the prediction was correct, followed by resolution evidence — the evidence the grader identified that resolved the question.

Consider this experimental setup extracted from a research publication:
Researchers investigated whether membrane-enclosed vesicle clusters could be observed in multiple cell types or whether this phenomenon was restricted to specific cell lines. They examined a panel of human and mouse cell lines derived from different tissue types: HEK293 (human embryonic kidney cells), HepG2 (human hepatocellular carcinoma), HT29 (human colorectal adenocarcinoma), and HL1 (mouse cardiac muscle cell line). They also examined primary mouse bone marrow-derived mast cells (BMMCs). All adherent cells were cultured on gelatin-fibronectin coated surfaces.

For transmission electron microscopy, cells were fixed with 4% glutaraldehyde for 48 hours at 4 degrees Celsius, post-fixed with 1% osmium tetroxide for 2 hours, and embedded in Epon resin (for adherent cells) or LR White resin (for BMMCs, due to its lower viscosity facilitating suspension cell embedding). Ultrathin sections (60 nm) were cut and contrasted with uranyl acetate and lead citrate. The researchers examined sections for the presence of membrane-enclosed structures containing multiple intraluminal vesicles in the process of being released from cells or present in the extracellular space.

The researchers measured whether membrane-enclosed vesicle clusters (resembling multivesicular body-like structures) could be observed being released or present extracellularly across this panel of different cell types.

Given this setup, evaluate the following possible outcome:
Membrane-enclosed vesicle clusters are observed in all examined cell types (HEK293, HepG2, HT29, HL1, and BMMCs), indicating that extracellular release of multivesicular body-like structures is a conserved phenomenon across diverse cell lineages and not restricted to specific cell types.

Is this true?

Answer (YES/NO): YES